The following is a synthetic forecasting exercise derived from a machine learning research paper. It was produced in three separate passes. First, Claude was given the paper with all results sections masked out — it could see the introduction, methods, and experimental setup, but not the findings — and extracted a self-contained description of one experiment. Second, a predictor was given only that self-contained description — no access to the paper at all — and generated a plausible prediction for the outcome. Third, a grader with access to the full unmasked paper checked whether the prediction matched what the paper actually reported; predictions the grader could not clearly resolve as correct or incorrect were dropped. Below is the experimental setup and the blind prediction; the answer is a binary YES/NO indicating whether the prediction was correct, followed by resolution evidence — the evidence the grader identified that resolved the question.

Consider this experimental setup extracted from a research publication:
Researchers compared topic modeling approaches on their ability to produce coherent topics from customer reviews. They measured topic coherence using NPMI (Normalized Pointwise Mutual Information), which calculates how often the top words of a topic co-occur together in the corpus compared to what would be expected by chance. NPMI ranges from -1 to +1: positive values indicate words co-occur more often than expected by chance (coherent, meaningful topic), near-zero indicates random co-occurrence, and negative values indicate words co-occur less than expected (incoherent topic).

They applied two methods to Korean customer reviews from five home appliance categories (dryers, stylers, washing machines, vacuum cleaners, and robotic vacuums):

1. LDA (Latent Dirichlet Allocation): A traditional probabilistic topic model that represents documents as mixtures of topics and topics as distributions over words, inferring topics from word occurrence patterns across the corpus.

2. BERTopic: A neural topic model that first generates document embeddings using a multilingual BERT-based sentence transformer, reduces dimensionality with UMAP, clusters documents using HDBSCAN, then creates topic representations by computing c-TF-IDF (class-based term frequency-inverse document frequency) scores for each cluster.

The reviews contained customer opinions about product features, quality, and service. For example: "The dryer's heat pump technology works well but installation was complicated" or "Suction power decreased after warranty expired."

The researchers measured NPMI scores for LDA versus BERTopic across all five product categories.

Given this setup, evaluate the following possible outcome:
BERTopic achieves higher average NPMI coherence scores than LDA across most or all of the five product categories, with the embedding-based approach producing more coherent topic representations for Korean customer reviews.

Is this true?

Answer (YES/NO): YES